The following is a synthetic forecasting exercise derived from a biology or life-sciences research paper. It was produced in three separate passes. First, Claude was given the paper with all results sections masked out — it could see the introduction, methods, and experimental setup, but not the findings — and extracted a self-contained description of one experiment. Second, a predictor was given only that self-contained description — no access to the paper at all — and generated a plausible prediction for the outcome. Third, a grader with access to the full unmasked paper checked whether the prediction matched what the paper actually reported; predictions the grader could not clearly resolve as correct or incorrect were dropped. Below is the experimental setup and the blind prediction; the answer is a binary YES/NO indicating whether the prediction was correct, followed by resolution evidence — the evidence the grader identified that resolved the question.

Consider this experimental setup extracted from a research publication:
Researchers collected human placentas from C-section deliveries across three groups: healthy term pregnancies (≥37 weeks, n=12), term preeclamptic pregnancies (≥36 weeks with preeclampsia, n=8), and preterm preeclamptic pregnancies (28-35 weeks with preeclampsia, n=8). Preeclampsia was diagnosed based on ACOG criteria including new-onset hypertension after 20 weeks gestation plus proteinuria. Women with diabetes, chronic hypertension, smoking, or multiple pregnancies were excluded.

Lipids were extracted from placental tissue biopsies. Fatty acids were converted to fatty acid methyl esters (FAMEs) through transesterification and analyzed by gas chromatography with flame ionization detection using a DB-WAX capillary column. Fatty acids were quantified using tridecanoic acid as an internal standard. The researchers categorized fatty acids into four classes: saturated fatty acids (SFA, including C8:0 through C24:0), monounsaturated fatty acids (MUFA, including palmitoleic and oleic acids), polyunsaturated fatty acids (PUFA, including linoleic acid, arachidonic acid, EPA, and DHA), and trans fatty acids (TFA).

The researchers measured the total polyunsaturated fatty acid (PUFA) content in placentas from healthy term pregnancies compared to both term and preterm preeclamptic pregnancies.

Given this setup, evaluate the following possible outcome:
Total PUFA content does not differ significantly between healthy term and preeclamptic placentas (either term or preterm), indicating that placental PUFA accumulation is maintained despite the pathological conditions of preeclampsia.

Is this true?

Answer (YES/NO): NO